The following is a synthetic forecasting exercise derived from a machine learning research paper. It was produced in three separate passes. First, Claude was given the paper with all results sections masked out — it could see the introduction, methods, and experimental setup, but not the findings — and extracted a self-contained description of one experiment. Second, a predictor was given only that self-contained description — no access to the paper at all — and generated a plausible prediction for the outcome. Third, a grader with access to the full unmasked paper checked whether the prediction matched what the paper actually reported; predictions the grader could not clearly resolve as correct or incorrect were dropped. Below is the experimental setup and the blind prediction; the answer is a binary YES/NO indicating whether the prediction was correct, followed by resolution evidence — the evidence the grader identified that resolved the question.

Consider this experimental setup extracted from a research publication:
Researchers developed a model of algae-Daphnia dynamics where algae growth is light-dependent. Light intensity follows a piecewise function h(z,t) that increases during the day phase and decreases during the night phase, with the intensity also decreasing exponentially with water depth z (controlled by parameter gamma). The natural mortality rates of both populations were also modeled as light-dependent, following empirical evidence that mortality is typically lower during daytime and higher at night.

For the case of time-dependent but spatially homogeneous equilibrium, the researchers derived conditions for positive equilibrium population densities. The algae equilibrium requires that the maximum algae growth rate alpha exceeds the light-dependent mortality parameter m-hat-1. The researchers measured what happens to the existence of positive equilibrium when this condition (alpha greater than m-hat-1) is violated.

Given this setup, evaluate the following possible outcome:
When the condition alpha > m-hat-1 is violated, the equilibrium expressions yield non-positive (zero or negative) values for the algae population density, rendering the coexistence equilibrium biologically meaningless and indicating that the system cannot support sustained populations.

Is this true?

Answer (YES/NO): NO